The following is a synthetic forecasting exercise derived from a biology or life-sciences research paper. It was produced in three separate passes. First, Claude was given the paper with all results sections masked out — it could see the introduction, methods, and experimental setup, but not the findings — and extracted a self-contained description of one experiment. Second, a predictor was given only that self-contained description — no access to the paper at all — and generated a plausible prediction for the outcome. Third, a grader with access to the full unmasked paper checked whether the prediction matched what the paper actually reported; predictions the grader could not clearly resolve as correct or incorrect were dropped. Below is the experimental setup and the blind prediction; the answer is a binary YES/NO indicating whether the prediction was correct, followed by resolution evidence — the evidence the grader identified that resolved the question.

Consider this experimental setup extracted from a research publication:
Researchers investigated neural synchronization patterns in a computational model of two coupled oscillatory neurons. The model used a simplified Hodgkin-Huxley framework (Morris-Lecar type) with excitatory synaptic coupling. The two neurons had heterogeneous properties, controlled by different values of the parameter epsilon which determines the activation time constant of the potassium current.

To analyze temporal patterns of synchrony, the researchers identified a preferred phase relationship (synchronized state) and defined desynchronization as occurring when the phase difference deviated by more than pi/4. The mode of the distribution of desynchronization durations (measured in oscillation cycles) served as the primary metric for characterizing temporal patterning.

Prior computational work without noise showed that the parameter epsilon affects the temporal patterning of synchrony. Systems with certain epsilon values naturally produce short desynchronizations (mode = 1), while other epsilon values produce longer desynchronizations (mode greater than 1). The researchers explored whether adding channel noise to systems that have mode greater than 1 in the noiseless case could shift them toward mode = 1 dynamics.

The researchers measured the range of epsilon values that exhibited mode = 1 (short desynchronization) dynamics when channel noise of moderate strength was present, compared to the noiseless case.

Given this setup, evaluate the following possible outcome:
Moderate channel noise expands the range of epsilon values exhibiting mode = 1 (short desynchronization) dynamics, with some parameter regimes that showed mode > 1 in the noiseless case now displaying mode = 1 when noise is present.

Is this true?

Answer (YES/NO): YES